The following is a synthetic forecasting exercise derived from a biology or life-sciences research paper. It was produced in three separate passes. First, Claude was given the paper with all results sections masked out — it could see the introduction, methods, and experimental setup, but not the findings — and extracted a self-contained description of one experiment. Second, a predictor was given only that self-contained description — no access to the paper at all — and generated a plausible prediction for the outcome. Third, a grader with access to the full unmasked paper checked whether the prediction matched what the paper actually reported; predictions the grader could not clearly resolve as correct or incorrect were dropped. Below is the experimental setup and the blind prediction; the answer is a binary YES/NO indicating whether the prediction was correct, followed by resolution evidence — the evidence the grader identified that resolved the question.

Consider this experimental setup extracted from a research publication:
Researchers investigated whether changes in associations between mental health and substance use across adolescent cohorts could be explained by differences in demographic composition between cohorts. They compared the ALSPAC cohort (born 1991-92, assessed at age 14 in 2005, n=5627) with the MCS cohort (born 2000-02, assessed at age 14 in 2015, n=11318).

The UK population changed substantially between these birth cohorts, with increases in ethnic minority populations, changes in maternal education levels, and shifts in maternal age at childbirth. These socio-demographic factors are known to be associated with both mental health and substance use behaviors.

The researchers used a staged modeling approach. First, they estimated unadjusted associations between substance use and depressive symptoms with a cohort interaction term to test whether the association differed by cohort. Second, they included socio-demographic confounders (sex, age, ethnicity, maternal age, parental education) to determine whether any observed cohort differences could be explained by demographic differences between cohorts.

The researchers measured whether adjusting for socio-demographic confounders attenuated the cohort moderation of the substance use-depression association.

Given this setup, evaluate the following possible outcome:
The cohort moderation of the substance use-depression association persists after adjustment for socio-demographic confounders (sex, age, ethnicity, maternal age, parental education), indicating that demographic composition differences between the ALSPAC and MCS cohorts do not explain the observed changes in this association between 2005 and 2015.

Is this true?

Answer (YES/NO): YES